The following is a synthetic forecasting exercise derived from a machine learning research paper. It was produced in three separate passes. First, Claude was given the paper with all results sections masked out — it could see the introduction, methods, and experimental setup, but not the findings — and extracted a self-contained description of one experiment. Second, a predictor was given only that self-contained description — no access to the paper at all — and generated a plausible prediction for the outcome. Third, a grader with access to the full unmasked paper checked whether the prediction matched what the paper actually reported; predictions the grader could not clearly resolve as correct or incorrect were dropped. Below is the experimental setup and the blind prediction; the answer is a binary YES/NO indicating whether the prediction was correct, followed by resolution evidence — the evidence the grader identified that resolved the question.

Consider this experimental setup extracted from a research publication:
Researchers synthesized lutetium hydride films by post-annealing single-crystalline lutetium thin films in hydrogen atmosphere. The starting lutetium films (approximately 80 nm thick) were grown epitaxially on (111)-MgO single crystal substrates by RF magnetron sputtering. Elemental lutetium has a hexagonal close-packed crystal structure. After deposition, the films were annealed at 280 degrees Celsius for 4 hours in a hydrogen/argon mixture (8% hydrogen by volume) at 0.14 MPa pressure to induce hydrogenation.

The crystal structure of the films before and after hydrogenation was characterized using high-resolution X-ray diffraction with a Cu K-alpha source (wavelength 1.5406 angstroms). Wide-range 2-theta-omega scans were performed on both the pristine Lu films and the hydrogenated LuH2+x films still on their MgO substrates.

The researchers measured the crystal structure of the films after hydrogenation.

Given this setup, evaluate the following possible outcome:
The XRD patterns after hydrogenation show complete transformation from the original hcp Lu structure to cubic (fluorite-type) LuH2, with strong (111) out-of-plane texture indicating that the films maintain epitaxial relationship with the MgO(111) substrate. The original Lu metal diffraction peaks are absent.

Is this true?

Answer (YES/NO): YES